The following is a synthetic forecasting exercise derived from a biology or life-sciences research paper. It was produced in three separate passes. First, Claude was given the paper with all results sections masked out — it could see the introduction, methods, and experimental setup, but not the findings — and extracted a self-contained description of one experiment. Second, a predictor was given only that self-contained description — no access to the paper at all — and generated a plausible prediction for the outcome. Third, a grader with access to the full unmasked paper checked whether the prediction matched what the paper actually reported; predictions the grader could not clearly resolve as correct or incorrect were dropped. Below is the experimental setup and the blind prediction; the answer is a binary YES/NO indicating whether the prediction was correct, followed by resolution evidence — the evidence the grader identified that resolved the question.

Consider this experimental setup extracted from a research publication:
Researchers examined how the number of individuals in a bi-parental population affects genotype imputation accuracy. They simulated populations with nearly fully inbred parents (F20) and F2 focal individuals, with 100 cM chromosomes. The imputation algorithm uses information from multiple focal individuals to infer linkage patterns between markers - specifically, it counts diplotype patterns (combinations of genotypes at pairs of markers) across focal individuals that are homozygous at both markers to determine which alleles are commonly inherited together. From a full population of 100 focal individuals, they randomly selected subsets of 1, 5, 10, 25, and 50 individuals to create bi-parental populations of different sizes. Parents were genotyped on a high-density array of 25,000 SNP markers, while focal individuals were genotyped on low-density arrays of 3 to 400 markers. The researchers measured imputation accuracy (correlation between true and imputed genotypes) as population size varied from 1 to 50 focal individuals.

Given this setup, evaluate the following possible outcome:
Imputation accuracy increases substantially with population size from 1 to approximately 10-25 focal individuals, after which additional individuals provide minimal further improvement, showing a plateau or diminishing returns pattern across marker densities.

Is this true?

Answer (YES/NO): NO